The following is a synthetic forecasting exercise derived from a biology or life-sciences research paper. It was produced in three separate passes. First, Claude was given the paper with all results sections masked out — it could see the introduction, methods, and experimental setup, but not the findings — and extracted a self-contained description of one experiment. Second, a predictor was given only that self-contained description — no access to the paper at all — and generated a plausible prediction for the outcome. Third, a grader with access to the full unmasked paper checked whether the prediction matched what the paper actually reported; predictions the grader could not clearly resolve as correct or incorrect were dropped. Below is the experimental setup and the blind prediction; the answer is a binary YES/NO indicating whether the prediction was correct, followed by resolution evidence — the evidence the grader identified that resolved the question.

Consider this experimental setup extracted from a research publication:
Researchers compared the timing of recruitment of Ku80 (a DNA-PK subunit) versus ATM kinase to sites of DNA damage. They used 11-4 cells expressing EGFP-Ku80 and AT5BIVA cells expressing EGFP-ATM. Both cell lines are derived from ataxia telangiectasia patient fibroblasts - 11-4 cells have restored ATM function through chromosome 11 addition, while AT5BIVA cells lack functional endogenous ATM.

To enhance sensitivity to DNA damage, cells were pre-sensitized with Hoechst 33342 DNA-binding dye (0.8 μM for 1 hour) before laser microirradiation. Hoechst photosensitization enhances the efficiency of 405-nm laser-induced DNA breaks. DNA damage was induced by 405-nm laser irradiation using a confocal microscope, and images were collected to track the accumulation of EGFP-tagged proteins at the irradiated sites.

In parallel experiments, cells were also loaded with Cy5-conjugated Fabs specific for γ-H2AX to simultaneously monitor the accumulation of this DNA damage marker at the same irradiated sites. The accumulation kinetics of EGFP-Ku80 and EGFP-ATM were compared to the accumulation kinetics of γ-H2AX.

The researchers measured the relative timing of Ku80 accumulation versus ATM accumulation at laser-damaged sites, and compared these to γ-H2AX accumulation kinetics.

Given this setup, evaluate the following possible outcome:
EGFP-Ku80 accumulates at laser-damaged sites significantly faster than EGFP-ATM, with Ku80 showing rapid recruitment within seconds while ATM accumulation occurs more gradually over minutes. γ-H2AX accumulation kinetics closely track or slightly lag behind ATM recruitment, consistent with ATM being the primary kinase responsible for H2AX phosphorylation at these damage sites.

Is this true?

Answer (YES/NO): NO